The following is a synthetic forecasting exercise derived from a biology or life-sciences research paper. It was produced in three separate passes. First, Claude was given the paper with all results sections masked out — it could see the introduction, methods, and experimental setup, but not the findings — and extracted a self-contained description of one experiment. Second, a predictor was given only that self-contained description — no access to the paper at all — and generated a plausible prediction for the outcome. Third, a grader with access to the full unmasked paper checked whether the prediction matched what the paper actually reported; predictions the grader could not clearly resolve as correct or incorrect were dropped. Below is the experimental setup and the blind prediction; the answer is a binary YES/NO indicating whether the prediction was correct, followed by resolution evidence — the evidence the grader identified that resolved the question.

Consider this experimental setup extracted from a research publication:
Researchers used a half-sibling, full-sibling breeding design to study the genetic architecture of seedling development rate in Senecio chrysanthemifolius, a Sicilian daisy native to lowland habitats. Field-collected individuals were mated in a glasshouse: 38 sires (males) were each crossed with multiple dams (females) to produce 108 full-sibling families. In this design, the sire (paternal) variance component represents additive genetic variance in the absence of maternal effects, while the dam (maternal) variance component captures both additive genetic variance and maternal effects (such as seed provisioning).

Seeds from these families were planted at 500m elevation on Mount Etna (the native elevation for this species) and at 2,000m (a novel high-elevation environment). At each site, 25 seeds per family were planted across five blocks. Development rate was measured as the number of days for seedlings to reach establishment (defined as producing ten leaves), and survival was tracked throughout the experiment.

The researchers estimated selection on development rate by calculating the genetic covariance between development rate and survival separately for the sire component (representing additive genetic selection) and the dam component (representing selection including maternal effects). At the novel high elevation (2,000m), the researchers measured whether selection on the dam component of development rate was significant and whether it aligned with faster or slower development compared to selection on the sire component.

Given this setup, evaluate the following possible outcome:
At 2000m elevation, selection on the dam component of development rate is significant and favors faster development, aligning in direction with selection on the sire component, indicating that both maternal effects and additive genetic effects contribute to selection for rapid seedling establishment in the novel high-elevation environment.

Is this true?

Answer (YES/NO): NO